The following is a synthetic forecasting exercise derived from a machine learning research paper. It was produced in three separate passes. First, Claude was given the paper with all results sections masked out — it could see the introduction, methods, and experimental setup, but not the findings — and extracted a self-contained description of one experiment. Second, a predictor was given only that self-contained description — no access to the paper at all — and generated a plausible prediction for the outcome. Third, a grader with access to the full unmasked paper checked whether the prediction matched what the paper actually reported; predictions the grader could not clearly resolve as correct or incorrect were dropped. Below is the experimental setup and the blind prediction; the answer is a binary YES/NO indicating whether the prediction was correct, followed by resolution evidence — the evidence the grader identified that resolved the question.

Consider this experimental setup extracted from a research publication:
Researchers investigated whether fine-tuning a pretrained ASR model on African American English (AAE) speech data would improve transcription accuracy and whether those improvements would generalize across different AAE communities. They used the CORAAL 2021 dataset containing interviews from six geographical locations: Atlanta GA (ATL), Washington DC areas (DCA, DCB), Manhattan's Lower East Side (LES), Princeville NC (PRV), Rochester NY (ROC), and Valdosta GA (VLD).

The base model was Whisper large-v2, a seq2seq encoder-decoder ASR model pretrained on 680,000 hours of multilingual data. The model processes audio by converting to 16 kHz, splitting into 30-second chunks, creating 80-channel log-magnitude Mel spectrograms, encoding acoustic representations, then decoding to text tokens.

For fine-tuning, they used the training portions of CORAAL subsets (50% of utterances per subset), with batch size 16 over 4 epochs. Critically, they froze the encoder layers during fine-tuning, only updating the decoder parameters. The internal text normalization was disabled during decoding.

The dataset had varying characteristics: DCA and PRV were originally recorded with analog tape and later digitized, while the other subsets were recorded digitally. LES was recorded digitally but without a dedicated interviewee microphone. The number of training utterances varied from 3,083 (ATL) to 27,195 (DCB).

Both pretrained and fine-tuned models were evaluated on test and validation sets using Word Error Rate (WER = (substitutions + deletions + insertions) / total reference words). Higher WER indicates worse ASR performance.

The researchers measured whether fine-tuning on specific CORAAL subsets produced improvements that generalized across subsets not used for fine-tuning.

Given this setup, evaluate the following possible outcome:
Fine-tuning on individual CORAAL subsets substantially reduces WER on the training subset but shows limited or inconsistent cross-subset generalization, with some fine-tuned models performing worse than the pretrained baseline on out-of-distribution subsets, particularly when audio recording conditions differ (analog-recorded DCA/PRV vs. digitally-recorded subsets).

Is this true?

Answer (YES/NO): YES